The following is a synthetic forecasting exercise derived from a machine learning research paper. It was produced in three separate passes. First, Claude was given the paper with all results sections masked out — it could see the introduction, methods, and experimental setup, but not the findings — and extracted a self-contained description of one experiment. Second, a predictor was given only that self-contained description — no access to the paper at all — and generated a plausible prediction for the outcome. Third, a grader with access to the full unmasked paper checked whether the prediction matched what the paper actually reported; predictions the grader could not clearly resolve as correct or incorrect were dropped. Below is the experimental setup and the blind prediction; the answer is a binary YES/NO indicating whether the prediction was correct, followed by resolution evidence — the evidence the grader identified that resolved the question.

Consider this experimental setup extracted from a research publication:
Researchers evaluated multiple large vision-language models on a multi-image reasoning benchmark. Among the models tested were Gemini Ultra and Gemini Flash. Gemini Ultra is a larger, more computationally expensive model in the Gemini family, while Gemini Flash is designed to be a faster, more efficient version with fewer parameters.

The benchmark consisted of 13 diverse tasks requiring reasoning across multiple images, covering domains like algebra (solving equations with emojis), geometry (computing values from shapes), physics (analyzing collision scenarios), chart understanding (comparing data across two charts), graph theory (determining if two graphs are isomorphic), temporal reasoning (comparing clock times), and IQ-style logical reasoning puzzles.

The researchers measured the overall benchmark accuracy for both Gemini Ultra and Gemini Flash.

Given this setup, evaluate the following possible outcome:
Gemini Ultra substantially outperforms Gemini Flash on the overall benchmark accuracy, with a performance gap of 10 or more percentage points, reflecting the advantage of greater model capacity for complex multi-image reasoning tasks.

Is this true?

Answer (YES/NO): NO